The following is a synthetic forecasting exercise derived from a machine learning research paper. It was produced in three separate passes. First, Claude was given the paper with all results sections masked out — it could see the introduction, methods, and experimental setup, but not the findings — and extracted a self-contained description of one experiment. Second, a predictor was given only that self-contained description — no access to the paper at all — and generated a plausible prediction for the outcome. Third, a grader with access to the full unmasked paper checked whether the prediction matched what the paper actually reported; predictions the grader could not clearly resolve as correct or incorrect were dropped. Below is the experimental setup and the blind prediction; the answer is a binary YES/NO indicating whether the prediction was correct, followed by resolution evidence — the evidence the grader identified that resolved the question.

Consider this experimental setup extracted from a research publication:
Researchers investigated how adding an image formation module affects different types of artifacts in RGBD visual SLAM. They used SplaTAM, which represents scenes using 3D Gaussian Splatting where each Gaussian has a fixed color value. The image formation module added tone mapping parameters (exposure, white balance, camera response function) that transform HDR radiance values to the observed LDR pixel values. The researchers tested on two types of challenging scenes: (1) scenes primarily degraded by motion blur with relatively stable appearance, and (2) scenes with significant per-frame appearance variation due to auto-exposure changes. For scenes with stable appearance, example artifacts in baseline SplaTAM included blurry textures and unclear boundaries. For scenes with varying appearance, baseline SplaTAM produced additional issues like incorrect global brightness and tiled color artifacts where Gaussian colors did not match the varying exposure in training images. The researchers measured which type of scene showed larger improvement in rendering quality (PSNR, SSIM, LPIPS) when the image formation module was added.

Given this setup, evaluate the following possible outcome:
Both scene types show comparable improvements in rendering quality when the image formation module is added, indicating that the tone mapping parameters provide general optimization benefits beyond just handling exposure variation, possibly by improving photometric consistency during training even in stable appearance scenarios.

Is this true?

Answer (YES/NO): NO